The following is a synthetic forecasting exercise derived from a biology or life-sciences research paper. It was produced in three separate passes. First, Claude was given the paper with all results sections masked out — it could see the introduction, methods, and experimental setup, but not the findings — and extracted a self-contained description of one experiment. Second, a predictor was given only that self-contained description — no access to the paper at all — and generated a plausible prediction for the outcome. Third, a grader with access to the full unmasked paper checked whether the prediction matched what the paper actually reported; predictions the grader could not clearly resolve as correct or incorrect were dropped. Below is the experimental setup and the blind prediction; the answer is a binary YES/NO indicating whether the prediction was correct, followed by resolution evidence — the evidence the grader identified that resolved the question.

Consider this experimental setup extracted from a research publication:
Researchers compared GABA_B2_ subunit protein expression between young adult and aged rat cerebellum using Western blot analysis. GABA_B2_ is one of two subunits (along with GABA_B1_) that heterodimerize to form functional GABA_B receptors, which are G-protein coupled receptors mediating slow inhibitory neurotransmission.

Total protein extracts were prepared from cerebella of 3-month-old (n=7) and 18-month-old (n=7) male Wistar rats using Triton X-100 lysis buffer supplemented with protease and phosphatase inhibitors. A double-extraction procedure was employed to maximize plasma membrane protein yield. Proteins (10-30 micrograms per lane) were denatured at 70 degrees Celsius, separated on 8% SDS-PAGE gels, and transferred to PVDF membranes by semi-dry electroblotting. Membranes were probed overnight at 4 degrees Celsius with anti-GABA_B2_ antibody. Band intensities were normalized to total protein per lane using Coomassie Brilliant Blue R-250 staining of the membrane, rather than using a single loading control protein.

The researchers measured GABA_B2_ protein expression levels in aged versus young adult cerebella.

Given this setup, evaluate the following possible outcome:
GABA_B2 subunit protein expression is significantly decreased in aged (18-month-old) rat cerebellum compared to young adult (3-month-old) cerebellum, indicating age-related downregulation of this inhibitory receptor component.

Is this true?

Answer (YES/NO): YES